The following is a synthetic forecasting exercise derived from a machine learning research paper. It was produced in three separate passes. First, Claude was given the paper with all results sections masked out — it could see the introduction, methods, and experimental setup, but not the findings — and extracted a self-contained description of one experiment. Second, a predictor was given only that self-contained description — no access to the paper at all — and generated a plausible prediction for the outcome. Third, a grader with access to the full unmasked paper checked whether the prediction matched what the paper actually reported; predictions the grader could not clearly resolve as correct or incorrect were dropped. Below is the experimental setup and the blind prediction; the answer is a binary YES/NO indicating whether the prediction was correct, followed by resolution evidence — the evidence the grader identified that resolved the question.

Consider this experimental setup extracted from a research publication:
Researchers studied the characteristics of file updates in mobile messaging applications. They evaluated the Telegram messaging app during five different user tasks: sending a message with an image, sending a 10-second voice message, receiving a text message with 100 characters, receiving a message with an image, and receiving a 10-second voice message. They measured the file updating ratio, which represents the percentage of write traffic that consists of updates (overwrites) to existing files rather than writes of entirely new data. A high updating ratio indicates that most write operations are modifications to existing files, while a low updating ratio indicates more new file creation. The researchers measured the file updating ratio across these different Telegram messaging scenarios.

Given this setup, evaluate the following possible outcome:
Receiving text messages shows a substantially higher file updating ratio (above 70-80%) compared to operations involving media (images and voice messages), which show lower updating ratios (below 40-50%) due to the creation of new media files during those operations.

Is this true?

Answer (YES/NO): NO